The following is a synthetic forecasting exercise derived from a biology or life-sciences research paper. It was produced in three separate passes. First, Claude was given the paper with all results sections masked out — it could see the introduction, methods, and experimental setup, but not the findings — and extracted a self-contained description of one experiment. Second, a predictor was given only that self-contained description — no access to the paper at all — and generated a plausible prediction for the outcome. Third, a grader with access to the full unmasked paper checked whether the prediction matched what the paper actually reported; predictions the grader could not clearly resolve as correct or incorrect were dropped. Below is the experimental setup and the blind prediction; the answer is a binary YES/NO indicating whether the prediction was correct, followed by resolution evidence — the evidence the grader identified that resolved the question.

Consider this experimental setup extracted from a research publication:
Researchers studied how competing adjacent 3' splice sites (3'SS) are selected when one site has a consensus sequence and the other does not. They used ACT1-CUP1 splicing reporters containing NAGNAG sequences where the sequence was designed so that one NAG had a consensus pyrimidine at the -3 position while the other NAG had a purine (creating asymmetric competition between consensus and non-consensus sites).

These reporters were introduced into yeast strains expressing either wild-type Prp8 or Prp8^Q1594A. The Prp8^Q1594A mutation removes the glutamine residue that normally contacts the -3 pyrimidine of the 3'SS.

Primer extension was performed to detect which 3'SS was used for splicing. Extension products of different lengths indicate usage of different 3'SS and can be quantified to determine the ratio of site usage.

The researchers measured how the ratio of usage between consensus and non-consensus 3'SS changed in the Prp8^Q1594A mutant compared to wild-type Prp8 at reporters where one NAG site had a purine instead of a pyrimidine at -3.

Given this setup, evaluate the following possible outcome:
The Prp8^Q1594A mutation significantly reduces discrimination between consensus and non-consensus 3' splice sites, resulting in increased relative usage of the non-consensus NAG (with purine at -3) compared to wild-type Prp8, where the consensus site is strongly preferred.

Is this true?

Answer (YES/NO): YES